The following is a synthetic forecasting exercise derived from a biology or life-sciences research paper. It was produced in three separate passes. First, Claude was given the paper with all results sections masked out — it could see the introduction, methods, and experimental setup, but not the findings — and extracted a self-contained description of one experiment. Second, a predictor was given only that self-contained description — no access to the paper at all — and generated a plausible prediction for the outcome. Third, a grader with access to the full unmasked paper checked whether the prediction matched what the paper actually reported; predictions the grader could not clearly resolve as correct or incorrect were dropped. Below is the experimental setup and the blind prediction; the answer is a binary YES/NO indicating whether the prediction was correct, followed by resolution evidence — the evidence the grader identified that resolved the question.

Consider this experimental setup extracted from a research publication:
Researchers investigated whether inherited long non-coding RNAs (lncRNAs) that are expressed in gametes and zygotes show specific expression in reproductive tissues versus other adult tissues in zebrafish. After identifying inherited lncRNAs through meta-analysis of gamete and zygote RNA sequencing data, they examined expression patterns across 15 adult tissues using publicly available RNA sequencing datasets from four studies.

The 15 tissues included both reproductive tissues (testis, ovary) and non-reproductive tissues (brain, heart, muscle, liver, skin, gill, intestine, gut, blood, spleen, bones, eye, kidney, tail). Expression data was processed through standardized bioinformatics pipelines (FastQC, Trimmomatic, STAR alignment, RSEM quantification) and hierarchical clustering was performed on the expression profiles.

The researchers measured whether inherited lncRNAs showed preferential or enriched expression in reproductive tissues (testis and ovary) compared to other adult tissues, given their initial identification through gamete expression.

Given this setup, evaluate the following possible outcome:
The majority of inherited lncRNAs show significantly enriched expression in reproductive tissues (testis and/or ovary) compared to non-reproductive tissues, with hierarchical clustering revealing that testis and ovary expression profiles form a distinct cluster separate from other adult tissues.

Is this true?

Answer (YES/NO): NO